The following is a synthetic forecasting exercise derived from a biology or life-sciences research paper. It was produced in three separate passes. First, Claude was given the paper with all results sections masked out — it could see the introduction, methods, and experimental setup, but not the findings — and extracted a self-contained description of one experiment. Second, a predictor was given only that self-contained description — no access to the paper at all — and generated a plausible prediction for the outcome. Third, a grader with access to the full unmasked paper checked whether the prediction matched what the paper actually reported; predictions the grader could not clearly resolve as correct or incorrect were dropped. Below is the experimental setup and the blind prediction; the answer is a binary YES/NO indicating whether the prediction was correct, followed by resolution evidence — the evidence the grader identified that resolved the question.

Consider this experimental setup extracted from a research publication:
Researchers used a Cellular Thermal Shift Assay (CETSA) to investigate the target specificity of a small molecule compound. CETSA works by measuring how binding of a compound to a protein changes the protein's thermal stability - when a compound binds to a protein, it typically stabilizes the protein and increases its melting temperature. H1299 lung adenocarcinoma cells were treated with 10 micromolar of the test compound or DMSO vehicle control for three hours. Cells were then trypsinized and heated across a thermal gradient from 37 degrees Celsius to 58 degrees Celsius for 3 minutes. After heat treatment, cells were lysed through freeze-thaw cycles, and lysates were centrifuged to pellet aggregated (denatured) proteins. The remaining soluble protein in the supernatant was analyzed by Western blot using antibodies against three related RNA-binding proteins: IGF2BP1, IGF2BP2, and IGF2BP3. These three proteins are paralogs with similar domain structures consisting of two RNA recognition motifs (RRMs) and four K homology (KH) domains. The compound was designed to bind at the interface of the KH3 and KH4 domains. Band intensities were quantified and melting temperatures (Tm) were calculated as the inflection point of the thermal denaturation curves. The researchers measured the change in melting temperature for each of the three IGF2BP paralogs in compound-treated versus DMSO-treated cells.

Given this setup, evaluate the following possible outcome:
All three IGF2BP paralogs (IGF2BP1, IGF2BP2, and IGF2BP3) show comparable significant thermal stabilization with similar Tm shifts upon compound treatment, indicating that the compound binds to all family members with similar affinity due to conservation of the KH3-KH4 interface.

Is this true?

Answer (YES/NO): NO